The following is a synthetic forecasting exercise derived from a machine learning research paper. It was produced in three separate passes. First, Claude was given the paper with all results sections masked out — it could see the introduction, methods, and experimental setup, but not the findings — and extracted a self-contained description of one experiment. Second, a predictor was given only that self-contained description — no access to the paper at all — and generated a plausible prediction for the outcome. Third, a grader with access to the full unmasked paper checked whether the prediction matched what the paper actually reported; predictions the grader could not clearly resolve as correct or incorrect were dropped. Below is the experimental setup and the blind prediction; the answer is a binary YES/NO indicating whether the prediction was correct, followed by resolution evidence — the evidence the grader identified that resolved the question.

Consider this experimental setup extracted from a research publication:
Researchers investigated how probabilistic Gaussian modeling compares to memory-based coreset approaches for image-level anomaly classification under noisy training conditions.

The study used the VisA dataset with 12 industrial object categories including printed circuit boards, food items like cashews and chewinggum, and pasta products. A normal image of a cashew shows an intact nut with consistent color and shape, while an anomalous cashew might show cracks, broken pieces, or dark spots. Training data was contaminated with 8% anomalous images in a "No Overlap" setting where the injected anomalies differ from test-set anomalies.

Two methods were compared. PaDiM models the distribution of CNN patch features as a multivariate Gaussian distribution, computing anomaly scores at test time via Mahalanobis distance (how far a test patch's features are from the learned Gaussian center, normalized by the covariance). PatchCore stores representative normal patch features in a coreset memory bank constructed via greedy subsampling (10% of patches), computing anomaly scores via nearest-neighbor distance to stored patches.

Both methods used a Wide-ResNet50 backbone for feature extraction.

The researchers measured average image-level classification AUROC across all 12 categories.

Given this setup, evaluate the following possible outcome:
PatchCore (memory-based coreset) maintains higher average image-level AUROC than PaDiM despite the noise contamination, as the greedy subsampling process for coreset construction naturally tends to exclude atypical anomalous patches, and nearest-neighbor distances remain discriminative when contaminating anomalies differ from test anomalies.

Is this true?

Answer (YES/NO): YES